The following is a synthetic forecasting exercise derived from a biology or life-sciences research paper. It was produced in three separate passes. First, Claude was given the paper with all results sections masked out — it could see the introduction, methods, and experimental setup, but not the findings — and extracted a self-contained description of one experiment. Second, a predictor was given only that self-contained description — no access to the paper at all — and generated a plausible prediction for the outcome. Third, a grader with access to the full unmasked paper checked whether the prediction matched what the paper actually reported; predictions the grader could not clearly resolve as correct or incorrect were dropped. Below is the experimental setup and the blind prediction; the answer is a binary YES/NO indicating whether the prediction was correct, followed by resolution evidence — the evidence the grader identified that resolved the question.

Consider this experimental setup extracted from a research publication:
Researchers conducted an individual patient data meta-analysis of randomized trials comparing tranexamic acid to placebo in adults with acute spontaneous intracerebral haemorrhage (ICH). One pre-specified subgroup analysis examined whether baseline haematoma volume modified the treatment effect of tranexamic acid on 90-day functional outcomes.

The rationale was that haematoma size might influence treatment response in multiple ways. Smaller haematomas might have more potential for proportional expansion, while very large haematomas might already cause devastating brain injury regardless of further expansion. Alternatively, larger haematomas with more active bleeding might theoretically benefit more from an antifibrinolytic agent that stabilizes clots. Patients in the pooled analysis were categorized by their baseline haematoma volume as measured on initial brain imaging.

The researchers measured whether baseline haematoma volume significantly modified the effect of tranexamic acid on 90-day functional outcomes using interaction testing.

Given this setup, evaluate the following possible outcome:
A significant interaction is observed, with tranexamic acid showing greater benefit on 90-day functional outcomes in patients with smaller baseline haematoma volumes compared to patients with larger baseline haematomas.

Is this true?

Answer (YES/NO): NO